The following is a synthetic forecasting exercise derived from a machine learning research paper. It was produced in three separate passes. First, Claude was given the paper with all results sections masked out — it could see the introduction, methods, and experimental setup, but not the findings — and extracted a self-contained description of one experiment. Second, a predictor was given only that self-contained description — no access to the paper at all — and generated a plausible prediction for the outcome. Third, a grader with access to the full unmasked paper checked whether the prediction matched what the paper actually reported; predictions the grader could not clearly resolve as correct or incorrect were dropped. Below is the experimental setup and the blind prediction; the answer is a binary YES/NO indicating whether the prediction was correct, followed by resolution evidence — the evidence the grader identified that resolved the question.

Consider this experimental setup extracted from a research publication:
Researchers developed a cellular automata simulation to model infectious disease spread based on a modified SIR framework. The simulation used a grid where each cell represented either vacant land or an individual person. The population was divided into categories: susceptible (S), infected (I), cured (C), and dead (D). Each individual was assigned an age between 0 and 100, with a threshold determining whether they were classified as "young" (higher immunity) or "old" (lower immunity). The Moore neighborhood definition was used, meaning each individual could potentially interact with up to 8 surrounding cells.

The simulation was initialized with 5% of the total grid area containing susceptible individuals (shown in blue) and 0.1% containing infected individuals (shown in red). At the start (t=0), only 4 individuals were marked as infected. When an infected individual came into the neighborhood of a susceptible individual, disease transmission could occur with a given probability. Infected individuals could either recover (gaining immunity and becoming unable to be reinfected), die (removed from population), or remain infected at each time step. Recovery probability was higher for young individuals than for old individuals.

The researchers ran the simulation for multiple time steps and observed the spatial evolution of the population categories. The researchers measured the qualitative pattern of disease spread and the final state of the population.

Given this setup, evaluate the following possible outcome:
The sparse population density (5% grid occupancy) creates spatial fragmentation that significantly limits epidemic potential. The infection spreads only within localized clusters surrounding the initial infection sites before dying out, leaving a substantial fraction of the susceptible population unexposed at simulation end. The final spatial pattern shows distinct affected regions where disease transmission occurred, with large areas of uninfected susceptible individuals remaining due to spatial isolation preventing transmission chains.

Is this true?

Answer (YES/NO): NO